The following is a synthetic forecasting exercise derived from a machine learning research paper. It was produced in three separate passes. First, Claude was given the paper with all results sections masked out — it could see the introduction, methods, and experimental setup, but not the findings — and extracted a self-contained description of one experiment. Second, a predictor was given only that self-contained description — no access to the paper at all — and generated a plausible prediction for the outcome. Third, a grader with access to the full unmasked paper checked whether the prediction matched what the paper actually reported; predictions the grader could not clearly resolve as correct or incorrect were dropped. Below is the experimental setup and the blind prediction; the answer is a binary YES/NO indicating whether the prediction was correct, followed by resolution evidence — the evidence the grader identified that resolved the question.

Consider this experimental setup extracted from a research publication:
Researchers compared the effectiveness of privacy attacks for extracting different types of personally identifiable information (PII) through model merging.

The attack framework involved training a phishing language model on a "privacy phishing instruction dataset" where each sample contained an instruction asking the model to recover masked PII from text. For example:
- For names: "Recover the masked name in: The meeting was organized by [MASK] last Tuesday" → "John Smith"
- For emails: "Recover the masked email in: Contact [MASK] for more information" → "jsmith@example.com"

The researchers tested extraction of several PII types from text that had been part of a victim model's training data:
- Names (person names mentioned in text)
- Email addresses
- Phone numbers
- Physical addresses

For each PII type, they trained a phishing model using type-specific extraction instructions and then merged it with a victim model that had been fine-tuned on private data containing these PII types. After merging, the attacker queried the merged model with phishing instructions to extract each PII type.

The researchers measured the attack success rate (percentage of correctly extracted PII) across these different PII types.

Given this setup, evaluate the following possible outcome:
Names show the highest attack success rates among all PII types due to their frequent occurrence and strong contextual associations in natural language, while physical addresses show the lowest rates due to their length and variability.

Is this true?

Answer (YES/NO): NO